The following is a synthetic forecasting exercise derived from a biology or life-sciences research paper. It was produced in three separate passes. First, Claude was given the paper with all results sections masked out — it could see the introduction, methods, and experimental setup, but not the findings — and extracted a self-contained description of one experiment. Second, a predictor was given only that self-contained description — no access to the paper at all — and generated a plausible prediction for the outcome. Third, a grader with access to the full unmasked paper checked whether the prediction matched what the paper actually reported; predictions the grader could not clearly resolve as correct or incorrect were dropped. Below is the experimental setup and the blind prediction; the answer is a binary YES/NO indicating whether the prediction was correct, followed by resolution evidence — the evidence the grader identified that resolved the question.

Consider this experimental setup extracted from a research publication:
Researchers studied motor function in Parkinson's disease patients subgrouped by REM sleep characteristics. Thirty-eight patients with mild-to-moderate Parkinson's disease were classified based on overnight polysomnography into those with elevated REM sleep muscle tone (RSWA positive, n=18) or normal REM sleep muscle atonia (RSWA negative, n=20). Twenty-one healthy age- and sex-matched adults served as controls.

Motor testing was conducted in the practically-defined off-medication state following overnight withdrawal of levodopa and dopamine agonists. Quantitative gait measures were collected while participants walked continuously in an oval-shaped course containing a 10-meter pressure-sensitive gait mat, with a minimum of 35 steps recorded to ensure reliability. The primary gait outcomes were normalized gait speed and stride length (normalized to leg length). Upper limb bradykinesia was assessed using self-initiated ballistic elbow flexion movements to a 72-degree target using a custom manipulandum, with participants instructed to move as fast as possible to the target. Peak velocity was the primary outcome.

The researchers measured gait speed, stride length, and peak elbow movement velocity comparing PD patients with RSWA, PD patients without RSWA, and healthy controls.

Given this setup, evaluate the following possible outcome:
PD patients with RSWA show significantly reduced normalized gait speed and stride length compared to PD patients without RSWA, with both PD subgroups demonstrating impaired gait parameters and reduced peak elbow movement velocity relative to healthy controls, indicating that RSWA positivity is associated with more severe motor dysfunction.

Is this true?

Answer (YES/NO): NO